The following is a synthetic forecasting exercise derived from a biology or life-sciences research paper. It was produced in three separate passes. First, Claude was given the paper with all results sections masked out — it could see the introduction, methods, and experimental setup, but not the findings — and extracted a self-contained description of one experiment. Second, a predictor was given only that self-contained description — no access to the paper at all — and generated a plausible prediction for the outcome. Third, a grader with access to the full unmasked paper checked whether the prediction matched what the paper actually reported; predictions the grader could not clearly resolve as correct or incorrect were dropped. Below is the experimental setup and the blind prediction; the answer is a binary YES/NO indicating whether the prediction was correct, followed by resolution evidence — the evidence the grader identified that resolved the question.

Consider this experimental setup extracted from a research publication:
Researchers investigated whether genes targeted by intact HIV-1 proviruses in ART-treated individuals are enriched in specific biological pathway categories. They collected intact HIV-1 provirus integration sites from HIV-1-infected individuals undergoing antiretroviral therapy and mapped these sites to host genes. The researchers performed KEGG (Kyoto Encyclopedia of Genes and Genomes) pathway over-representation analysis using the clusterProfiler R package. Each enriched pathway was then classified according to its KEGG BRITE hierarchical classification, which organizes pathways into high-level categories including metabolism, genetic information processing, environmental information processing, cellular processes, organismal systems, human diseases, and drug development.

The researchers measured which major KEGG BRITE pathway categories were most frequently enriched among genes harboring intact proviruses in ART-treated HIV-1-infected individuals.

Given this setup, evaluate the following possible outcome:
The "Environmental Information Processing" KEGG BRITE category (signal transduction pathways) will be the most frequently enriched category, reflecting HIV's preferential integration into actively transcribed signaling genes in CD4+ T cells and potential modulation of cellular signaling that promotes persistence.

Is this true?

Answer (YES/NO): NO